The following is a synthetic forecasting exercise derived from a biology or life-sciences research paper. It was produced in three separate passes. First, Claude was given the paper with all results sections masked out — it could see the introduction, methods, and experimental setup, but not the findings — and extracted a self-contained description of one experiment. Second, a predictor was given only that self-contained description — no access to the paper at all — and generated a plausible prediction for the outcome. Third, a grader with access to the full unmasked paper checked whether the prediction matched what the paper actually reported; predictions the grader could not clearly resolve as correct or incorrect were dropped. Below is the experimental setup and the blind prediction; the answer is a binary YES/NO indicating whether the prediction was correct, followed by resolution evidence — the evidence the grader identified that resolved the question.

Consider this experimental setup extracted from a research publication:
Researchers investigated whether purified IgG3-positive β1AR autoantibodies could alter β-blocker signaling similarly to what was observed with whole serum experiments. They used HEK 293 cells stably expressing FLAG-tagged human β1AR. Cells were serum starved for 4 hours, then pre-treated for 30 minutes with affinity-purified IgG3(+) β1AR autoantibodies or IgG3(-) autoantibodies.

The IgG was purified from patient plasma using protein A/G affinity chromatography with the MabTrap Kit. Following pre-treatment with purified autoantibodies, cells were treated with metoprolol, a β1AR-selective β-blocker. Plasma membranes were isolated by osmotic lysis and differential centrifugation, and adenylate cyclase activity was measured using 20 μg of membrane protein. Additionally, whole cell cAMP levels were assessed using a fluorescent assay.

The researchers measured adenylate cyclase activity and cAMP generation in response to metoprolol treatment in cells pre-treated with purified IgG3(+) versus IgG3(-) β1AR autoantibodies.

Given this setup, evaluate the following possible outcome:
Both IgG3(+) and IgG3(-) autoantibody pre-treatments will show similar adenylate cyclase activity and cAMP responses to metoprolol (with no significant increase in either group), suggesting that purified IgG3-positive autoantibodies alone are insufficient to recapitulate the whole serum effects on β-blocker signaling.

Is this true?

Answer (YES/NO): NO